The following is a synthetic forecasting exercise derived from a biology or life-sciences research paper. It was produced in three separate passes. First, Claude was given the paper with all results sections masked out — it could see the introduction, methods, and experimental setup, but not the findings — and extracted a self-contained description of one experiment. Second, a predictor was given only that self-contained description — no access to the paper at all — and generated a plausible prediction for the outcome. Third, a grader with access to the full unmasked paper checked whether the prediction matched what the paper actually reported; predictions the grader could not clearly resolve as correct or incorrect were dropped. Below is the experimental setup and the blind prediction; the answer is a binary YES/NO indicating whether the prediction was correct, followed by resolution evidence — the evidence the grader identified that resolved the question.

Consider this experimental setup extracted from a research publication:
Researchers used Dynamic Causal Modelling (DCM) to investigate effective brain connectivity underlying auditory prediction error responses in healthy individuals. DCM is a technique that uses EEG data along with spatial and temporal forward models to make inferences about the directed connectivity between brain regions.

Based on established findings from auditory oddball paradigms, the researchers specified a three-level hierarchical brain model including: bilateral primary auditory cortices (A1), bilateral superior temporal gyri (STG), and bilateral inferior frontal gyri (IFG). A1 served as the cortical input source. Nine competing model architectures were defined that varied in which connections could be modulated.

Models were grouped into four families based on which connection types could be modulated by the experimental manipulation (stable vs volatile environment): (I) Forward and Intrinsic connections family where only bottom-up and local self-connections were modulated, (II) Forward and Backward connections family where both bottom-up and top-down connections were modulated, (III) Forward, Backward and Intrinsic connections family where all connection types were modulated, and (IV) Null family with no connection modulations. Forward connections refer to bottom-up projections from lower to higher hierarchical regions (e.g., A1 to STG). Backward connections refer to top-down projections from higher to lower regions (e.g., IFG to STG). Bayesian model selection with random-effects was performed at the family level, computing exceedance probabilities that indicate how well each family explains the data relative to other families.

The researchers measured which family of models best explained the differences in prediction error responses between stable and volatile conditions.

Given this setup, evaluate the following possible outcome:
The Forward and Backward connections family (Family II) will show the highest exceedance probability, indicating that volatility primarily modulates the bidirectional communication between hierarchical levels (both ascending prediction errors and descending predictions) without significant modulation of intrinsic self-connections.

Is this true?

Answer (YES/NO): NO